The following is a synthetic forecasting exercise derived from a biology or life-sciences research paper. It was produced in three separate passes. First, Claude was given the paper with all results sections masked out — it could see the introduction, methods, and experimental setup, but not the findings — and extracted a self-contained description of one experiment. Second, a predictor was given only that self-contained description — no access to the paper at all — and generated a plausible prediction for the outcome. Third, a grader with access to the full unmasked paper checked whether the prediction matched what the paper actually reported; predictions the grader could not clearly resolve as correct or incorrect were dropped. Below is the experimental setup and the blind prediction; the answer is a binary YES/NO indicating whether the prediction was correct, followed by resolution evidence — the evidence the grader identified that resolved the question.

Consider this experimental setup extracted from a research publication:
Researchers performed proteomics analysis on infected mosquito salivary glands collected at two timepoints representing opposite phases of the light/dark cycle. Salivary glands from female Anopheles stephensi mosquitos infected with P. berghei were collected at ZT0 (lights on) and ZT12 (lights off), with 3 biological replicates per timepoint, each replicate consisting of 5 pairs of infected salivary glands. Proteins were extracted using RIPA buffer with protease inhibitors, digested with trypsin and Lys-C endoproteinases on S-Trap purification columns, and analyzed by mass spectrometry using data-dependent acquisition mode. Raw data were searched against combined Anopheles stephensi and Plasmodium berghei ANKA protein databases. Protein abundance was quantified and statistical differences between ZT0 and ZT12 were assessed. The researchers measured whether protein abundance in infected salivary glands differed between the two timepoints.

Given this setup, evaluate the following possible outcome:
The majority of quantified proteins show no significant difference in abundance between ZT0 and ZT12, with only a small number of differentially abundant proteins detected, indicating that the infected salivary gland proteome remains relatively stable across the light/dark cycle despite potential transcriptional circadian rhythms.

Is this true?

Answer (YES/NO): NO